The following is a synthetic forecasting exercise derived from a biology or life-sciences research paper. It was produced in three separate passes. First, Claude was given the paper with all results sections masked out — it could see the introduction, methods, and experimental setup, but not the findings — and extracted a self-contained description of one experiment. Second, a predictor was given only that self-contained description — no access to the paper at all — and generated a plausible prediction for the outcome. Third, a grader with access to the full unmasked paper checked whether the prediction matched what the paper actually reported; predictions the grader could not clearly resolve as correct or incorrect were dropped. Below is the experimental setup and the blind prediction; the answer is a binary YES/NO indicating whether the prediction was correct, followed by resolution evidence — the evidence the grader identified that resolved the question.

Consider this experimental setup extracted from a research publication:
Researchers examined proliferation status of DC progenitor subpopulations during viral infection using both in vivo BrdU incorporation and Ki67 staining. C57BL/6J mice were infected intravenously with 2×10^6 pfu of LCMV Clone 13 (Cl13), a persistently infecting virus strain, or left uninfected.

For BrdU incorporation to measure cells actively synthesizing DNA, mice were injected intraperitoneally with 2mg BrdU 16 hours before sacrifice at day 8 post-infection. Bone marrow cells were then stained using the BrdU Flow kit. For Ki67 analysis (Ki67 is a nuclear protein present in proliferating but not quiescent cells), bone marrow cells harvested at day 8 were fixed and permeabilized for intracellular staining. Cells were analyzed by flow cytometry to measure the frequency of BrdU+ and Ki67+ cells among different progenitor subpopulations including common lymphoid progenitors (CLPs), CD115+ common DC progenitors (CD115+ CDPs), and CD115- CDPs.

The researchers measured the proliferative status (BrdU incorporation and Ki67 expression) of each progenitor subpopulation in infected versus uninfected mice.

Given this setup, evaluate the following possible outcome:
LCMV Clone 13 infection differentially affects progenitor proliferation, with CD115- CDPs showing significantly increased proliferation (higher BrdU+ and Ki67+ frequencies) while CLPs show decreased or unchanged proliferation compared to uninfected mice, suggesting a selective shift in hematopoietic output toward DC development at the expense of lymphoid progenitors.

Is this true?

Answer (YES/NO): YES